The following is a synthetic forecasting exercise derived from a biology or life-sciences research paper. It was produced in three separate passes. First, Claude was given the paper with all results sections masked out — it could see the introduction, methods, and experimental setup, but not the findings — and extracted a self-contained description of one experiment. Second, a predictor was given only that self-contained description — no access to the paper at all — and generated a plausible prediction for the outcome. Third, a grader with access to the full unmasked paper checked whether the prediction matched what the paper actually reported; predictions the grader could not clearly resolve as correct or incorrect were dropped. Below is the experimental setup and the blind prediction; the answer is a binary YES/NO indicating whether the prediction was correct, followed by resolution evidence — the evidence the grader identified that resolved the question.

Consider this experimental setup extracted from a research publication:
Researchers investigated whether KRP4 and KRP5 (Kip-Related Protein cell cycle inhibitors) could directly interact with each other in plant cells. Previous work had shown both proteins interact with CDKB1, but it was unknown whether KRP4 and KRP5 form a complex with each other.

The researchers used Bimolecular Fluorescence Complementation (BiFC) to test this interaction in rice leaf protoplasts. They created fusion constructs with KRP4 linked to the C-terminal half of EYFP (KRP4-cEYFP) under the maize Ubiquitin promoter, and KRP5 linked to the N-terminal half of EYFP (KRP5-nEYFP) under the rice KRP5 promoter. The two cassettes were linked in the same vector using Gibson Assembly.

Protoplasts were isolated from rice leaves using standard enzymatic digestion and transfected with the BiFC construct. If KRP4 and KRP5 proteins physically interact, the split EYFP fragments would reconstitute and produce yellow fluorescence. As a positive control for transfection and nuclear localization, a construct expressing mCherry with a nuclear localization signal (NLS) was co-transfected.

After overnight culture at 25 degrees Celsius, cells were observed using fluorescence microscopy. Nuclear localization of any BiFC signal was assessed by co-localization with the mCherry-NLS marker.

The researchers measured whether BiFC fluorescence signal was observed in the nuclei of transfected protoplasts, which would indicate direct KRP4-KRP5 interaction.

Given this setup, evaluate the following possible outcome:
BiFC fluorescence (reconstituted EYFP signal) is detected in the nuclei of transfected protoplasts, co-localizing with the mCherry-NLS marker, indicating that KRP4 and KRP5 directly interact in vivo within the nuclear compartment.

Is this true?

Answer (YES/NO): YES